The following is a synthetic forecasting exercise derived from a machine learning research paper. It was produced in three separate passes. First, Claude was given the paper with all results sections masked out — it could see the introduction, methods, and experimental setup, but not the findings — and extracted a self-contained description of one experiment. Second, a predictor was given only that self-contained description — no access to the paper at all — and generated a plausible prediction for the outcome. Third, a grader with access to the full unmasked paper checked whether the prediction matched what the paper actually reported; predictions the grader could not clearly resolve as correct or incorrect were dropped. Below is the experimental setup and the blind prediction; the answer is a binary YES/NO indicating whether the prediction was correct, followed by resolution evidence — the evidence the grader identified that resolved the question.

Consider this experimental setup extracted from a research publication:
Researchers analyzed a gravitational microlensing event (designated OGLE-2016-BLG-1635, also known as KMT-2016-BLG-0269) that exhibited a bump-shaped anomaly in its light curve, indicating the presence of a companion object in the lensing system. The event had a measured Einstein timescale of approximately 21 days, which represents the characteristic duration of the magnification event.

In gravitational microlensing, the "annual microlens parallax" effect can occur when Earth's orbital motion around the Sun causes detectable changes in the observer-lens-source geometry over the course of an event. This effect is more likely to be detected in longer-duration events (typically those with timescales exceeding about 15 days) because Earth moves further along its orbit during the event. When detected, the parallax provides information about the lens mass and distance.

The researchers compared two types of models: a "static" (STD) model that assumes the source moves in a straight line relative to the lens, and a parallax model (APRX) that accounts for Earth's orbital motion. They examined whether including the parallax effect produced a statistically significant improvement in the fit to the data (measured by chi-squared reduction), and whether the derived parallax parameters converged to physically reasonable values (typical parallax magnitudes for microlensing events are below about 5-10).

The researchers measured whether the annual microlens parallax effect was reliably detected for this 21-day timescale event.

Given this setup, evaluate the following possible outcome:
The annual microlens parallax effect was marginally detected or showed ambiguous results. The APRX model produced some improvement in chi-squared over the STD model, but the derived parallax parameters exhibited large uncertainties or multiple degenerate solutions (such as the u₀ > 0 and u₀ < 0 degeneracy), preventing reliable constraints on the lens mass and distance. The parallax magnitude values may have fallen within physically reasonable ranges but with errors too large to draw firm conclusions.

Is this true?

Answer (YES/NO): NO